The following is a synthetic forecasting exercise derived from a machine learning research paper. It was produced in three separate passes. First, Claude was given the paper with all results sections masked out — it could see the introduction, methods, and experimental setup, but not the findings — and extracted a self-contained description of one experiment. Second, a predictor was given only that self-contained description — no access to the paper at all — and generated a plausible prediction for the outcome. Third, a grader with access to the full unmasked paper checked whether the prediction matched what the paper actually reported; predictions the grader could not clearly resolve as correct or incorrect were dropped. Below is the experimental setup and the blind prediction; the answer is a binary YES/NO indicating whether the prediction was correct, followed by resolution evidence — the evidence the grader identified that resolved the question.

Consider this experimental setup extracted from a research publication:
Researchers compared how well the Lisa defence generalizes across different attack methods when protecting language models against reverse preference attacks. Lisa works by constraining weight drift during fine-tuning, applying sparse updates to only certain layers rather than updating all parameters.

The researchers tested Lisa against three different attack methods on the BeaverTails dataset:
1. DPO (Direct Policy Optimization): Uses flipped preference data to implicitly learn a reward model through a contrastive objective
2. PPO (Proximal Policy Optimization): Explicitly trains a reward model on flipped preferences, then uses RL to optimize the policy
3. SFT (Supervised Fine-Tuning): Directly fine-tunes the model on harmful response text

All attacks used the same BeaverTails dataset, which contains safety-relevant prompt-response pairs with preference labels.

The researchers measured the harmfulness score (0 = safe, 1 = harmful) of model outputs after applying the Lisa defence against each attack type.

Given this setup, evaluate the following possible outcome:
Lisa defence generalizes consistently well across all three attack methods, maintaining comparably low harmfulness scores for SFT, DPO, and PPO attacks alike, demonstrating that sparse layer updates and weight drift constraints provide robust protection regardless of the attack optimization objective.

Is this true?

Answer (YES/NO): YES